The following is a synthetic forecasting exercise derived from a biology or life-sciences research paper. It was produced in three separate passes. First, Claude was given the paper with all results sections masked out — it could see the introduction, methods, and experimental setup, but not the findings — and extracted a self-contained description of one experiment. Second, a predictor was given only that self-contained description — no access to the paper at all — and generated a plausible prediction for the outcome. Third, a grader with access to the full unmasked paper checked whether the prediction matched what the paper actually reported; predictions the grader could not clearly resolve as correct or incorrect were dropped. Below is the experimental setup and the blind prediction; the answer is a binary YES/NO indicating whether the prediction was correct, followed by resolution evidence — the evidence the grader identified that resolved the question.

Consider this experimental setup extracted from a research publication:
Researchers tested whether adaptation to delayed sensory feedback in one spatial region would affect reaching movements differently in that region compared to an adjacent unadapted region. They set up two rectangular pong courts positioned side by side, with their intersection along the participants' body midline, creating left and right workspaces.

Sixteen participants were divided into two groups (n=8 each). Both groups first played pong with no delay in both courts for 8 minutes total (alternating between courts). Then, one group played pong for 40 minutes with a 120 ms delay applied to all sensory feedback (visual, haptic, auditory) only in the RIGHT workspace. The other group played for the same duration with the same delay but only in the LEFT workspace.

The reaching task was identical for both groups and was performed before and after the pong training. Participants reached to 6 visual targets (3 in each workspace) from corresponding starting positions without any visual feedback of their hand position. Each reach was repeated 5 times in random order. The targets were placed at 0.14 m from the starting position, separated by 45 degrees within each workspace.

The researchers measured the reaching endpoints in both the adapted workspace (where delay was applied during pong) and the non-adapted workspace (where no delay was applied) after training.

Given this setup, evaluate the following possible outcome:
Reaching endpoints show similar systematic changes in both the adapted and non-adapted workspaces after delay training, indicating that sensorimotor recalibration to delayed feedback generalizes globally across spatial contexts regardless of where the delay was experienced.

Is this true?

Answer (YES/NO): NO